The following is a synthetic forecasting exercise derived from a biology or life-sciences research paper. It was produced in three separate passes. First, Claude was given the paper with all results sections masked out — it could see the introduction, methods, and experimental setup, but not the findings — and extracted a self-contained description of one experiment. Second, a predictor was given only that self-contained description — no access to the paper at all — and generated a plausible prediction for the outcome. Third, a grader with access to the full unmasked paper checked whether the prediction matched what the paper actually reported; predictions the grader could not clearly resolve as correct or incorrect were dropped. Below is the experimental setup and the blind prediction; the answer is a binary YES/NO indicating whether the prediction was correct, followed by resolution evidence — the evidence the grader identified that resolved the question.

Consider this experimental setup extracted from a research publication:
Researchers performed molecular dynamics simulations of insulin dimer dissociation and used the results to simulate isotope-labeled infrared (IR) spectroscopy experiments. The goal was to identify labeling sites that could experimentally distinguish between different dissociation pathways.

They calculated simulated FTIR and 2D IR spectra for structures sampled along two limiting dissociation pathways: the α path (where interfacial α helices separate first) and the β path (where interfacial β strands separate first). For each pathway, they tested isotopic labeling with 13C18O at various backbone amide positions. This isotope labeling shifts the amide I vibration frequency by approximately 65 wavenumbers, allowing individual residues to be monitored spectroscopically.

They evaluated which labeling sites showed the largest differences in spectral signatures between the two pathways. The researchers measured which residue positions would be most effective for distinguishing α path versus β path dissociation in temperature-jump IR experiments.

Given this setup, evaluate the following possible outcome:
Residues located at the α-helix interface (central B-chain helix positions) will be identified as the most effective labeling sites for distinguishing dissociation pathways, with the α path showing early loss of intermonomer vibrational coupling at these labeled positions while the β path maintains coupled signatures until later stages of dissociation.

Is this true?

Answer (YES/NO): NO